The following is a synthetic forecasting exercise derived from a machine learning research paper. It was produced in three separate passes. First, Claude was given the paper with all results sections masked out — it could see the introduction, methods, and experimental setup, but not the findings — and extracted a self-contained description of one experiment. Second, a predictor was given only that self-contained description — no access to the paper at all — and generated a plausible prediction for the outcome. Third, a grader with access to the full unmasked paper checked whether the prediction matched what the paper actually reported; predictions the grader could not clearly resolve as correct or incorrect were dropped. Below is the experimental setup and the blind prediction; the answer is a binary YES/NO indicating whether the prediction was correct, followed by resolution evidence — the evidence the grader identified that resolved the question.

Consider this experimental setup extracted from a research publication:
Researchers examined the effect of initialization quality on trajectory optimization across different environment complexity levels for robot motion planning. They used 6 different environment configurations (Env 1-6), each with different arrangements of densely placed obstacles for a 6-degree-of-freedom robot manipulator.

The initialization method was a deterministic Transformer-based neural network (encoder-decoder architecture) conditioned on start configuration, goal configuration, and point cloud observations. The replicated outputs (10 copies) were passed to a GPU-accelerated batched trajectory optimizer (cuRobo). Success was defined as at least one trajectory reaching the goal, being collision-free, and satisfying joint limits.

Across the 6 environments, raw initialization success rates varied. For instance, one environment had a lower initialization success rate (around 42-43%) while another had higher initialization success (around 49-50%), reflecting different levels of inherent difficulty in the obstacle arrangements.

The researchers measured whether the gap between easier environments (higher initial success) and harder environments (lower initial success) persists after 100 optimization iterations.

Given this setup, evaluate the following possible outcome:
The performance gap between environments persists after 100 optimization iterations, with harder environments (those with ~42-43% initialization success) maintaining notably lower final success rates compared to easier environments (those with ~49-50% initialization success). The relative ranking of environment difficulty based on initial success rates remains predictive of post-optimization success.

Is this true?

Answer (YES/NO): NO